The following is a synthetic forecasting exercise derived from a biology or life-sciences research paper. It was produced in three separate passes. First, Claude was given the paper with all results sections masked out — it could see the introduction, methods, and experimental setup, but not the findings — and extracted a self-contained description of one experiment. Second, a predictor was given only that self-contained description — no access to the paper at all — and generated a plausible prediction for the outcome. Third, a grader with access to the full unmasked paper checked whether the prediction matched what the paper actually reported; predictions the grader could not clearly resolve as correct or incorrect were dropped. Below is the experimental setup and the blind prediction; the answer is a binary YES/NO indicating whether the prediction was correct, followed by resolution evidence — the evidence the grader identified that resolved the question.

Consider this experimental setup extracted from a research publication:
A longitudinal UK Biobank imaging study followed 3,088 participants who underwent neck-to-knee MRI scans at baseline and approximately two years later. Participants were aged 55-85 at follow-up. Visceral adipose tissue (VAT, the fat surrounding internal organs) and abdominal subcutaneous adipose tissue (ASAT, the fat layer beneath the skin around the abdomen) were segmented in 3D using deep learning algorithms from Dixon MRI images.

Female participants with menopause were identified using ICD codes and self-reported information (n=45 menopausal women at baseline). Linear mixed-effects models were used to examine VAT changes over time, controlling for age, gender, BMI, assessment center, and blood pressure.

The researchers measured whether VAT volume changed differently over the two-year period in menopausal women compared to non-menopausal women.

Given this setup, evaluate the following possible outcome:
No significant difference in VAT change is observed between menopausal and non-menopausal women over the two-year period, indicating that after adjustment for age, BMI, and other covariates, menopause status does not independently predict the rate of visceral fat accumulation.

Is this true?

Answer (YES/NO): YES